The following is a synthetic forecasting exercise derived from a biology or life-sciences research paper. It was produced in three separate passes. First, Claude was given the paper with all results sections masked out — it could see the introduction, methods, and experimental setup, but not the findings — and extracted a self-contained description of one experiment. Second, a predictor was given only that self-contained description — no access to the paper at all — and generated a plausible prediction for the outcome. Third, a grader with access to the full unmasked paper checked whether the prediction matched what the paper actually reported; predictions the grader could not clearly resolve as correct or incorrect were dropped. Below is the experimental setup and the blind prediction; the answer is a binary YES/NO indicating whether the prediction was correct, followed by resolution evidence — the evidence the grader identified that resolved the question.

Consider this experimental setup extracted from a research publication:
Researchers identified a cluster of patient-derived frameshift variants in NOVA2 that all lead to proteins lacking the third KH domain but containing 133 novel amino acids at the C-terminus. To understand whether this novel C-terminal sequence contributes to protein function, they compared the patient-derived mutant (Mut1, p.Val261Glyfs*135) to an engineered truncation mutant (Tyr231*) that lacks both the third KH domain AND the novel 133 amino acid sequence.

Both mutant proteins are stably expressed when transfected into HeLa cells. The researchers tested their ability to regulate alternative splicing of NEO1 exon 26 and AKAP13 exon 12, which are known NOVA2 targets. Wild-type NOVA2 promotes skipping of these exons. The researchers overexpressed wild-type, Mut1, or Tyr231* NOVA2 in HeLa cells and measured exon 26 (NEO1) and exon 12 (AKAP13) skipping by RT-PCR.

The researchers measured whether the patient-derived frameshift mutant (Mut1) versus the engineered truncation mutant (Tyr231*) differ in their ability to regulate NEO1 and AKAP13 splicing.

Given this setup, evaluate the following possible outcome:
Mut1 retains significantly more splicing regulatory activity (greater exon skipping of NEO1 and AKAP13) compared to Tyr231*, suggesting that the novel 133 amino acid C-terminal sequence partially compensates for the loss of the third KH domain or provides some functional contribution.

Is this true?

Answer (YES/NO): YES